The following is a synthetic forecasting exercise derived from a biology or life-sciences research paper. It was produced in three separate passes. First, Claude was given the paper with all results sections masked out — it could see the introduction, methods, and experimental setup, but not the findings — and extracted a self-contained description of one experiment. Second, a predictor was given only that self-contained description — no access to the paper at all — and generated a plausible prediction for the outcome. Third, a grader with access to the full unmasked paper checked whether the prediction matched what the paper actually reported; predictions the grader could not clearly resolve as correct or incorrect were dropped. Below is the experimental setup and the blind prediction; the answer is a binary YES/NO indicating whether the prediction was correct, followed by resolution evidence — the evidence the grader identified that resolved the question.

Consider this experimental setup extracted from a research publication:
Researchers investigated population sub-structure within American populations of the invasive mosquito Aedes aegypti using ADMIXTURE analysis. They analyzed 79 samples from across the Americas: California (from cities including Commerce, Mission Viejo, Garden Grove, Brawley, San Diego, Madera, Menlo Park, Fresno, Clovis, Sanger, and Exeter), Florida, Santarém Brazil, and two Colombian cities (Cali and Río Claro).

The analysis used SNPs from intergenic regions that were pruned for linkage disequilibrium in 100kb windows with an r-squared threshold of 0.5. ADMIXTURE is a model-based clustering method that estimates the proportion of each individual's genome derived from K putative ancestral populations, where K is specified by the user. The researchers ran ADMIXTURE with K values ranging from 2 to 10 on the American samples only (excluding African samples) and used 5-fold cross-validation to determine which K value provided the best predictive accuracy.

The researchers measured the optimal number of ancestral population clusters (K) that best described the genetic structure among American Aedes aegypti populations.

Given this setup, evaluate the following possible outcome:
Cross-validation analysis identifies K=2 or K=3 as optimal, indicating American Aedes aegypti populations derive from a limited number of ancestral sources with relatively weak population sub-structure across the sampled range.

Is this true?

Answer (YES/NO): NO